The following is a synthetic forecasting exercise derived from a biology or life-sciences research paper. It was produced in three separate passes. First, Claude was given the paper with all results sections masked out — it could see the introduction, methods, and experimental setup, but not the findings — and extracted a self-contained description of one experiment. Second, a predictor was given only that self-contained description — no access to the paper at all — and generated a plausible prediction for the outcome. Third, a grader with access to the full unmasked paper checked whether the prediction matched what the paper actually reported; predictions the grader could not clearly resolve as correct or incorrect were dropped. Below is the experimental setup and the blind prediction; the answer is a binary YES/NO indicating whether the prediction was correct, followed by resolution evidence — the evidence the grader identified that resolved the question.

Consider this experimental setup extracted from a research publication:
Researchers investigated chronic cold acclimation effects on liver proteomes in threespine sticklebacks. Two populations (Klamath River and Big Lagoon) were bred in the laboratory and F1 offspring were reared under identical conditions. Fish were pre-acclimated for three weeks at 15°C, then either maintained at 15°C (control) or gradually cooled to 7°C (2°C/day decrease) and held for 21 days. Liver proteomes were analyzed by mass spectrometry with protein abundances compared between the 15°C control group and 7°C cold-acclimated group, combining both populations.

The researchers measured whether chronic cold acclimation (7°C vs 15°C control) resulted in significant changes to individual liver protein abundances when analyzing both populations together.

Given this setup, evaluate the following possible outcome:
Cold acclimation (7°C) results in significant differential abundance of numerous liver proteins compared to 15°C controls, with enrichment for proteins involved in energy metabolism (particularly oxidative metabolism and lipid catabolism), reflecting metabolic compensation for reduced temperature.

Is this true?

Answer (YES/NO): NO